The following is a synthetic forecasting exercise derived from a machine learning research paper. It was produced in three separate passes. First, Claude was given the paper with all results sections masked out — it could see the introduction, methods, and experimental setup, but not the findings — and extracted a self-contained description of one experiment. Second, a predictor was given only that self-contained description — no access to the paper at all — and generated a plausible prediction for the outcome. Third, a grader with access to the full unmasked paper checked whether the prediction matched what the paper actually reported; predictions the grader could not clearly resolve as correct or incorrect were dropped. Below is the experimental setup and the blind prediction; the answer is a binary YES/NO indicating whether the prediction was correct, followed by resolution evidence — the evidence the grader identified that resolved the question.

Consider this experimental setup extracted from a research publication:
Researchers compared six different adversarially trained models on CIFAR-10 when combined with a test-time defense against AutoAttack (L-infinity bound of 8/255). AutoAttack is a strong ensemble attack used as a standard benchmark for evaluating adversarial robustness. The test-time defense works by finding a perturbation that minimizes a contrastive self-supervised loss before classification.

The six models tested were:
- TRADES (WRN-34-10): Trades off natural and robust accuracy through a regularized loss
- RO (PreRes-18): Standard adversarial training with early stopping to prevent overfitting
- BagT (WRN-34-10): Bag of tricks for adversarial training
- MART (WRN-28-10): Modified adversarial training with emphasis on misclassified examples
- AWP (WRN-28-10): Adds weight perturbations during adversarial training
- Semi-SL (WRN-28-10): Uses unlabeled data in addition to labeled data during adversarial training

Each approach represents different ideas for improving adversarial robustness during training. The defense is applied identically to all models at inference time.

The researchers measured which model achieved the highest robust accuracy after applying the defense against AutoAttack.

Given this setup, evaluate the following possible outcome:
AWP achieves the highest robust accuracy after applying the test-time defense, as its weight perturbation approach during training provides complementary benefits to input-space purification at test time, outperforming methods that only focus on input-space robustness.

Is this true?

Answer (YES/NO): NO